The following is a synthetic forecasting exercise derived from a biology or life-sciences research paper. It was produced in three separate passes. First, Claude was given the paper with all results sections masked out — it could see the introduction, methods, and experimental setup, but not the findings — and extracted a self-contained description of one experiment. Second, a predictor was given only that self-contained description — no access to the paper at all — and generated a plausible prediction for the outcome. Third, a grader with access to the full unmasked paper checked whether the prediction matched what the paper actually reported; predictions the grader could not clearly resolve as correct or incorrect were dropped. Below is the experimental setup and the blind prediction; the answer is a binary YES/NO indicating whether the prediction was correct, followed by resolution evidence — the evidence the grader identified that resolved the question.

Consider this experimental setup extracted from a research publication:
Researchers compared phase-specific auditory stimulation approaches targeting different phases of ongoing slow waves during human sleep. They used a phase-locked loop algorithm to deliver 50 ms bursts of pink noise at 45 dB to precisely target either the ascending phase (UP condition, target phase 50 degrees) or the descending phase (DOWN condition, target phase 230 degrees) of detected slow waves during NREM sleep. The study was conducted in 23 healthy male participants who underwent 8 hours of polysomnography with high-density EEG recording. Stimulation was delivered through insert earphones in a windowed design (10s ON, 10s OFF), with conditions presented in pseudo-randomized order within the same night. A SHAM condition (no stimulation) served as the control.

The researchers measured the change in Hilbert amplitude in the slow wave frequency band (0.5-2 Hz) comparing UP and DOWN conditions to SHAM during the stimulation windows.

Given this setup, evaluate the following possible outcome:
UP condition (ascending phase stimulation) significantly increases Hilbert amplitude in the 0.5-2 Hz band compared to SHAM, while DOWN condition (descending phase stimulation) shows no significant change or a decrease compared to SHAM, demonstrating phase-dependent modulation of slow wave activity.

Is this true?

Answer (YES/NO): NO